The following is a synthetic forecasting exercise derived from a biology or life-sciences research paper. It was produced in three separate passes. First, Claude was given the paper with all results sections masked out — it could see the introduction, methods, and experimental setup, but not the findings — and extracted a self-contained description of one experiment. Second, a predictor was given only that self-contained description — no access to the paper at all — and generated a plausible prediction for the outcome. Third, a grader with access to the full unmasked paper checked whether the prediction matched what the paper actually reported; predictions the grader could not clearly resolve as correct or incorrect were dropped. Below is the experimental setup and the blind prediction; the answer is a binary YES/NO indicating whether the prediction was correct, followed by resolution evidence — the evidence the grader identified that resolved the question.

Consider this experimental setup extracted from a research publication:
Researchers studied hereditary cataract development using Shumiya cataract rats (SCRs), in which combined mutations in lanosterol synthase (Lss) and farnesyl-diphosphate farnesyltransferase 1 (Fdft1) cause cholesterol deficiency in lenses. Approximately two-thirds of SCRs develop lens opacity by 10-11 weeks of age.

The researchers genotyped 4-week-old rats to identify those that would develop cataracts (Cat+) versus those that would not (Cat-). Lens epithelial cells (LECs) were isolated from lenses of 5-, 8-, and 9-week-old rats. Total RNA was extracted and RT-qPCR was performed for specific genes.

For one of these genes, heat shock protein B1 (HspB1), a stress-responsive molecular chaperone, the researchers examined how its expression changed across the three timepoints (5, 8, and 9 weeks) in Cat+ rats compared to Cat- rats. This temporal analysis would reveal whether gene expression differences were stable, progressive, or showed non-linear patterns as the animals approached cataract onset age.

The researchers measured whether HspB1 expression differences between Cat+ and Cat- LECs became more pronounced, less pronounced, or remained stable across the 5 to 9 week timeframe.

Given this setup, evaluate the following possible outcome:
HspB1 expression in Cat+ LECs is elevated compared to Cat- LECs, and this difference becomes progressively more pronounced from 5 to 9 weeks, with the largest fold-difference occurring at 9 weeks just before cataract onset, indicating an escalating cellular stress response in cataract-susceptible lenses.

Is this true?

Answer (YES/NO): NO